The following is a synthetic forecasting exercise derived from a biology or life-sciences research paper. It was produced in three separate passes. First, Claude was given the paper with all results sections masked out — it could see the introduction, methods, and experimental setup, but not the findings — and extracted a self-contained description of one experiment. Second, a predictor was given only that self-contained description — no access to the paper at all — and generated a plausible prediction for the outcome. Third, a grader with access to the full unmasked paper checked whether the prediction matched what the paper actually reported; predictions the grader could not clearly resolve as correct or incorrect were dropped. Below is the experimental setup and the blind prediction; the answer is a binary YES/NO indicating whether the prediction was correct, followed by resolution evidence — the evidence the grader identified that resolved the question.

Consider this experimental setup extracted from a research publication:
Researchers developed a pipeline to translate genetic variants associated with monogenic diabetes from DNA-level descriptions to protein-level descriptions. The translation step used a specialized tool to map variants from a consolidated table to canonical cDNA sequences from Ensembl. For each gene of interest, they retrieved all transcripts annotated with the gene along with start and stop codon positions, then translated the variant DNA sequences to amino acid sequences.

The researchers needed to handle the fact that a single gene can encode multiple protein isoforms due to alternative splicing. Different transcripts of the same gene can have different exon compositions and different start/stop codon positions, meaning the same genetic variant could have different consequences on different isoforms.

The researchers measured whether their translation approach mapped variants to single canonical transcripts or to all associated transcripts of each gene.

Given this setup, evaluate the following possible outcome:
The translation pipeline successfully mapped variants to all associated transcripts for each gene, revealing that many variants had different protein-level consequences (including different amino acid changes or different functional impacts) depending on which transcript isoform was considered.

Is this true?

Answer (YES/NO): YES